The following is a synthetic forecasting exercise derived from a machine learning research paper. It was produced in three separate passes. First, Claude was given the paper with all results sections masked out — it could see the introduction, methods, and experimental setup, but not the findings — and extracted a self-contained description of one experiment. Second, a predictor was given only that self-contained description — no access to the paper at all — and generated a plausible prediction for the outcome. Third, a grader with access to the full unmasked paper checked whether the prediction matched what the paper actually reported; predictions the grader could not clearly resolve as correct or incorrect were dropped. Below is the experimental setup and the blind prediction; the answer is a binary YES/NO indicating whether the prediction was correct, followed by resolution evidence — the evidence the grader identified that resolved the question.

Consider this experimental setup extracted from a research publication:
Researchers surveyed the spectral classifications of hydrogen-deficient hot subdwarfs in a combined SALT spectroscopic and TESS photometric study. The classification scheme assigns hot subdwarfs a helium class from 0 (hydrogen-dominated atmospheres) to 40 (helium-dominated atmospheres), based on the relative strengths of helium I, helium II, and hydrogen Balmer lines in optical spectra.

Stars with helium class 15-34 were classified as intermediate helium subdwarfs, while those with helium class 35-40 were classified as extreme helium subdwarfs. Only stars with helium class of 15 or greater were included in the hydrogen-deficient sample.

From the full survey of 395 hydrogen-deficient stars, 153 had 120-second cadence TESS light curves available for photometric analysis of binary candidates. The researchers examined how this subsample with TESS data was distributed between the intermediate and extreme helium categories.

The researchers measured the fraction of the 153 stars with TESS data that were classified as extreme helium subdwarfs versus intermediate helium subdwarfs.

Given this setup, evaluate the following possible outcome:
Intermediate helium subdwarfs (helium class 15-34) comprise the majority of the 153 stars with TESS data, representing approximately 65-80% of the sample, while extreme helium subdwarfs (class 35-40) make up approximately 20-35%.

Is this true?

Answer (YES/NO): NO